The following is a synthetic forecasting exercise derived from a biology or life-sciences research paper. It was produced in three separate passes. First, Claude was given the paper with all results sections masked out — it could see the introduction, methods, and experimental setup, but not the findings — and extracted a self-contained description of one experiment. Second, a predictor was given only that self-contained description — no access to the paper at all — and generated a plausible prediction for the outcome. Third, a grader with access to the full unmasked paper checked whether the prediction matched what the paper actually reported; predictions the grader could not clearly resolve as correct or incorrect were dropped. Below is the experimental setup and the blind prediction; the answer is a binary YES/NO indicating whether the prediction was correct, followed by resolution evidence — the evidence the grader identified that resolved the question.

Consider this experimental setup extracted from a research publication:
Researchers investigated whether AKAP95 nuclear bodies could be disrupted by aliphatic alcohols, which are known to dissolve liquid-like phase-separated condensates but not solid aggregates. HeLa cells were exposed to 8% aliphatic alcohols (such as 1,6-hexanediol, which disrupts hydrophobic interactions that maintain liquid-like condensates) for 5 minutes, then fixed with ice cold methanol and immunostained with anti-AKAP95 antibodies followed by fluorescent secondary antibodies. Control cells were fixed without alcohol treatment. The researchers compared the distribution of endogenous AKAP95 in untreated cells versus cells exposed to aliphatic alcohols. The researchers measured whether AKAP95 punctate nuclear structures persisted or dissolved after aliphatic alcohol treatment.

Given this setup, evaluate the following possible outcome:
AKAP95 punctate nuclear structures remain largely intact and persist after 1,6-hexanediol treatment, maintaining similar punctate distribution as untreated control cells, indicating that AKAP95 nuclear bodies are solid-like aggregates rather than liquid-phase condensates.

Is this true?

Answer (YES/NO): NO